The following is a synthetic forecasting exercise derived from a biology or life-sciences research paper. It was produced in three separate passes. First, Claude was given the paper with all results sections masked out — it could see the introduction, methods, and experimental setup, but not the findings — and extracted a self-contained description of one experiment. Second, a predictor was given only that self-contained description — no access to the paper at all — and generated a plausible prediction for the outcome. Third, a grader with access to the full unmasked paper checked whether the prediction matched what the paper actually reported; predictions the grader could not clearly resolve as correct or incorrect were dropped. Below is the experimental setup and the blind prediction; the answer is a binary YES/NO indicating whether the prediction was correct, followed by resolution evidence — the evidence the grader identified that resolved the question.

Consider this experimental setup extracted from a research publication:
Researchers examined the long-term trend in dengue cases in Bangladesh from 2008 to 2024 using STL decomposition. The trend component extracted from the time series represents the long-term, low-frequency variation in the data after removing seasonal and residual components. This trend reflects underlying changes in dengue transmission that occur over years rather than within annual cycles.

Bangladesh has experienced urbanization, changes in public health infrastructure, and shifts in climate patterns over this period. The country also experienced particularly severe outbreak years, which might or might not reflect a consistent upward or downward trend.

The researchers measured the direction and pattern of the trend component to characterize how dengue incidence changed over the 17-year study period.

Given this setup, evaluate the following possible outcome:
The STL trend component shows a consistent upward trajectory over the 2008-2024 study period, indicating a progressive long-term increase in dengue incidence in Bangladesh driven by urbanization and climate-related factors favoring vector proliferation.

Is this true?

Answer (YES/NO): NO